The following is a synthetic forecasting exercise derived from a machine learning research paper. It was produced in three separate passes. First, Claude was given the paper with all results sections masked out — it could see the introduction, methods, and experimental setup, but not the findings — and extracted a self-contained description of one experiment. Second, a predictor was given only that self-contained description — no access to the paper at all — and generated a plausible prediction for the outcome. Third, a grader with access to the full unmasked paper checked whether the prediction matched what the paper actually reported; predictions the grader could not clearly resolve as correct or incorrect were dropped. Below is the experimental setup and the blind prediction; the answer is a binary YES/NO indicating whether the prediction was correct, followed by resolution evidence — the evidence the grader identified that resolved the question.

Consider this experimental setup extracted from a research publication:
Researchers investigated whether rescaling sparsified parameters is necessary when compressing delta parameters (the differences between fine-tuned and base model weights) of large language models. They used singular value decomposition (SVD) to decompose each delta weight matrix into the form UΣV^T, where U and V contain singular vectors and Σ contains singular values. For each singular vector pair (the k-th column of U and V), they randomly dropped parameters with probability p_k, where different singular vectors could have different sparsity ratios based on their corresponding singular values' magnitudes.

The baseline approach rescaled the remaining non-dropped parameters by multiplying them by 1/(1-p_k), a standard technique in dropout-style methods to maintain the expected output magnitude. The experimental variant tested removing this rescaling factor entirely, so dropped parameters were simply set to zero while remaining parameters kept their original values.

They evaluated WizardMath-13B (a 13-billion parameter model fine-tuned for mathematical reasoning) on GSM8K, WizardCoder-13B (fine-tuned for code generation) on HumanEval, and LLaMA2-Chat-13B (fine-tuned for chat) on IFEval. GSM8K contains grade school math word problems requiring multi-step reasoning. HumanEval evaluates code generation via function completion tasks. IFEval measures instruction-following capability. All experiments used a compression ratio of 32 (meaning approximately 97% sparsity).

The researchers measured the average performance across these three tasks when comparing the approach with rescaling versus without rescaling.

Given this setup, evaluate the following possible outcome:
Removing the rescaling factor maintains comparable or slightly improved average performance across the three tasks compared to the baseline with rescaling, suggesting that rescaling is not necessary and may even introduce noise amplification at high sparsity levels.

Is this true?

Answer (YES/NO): NO